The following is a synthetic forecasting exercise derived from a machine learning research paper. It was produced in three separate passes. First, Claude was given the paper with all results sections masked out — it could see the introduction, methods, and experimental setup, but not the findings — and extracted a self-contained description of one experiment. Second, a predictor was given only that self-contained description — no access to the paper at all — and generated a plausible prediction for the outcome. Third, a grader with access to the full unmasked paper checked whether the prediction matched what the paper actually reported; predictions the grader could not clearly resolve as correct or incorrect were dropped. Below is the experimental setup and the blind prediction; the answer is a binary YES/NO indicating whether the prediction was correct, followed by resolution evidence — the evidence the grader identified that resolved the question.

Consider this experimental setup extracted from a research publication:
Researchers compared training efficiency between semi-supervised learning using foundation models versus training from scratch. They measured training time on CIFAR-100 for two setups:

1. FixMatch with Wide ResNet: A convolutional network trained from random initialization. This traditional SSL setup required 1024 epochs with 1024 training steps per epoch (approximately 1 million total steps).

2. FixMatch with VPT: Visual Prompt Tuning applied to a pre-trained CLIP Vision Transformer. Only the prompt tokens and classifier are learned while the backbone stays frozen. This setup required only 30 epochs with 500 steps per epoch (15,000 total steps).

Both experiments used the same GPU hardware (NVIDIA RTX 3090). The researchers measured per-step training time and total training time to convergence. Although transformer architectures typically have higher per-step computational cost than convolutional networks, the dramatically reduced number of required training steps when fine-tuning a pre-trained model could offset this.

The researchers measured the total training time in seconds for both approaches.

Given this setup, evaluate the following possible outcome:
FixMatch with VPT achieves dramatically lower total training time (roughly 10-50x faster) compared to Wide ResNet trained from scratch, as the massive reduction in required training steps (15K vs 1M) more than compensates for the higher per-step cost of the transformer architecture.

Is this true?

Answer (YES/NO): NO